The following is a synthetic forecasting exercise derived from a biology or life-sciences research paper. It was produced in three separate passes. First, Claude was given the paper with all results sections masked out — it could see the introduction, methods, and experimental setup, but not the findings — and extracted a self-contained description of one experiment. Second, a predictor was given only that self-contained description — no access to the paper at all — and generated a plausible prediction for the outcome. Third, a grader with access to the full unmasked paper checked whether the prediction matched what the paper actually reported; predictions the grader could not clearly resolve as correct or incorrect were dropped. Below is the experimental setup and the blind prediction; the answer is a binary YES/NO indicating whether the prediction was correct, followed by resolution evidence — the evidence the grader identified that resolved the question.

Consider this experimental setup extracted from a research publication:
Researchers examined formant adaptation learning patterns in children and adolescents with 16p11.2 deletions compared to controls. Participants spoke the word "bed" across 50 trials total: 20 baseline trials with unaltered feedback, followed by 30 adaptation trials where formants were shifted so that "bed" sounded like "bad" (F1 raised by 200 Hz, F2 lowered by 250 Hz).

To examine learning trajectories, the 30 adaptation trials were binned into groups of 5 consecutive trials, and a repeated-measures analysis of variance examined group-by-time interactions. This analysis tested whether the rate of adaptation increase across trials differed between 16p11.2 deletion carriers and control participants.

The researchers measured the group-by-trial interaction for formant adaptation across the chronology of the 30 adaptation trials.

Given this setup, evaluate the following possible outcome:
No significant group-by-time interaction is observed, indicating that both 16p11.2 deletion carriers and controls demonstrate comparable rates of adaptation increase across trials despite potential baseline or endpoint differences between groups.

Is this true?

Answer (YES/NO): NO